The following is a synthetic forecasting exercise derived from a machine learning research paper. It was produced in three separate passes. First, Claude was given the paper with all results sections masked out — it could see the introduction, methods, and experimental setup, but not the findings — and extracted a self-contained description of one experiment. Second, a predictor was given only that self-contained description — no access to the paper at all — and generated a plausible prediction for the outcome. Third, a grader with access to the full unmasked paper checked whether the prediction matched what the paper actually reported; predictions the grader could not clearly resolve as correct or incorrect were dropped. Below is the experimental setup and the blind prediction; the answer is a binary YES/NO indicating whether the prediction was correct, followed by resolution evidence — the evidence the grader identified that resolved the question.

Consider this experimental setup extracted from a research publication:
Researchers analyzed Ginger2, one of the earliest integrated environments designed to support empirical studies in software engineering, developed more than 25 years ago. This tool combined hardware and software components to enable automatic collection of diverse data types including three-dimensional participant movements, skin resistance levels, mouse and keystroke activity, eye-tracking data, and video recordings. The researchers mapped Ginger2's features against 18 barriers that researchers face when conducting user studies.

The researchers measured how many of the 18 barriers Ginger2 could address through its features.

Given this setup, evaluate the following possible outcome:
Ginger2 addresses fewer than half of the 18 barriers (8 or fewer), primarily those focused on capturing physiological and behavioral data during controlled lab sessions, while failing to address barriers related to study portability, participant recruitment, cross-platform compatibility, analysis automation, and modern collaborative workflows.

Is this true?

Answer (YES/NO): NO